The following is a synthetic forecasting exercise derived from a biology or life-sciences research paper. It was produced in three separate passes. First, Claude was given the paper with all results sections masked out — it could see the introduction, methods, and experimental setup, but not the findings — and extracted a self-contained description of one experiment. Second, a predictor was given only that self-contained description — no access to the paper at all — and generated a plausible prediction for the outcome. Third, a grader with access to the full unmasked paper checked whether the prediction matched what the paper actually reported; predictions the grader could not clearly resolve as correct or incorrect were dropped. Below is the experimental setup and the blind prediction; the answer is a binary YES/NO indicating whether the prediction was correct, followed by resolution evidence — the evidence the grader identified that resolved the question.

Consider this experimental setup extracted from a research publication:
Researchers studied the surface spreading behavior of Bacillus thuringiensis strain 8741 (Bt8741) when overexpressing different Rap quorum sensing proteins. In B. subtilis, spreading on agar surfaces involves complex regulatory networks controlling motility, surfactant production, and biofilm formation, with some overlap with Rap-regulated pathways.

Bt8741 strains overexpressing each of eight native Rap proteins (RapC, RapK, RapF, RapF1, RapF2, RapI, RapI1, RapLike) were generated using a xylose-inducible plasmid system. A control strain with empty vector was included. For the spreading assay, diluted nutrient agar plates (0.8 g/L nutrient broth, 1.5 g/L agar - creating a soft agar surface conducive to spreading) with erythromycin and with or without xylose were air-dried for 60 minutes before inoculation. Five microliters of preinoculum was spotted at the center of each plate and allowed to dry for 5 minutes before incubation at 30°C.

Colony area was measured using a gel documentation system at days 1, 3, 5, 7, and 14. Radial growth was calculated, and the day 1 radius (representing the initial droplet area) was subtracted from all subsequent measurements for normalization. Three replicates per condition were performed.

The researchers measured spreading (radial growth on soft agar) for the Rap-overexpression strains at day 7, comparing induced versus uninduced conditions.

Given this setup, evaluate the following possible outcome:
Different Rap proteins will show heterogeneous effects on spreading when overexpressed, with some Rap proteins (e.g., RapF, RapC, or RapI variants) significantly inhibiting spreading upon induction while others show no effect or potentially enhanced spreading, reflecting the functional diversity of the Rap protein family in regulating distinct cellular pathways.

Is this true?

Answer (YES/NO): NO